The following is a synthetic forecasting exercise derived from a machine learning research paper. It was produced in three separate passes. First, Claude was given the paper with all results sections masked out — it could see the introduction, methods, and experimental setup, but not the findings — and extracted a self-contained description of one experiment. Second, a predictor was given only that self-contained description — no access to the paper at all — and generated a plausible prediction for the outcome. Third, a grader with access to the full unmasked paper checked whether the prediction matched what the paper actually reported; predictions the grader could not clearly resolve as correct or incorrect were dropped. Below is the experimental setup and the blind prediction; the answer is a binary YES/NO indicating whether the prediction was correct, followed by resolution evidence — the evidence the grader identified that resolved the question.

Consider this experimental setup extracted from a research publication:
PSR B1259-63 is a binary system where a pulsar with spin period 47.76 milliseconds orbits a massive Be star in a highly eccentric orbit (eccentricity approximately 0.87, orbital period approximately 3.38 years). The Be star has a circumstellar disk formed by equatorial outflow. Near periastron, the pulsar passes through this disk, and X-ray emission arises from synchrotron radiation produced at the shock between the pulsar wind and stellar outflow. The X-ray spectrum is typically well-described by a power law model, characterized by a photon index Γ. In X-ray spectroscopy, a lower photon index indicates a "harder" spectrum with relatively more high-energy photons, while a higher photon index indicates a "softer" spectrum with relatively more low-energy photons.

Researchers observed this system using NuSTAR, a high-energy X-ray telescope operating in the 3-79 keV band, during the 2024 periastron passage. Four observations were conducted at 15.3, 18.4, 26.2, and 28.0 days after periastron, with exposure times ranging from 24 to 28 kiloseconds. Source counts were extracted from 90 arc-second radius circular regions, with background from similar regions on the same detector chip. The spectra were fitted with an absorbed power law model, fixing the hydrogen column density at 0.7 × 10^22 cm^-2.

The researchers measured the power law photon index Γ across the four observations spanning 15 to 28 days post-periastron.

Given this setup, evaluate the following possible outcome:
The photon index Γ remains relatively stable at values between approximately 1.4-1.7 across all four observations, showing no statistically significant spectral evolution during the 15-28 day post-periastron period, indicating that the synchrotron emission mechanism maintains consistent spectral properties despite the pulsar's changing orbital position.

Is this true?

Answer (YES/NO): NO